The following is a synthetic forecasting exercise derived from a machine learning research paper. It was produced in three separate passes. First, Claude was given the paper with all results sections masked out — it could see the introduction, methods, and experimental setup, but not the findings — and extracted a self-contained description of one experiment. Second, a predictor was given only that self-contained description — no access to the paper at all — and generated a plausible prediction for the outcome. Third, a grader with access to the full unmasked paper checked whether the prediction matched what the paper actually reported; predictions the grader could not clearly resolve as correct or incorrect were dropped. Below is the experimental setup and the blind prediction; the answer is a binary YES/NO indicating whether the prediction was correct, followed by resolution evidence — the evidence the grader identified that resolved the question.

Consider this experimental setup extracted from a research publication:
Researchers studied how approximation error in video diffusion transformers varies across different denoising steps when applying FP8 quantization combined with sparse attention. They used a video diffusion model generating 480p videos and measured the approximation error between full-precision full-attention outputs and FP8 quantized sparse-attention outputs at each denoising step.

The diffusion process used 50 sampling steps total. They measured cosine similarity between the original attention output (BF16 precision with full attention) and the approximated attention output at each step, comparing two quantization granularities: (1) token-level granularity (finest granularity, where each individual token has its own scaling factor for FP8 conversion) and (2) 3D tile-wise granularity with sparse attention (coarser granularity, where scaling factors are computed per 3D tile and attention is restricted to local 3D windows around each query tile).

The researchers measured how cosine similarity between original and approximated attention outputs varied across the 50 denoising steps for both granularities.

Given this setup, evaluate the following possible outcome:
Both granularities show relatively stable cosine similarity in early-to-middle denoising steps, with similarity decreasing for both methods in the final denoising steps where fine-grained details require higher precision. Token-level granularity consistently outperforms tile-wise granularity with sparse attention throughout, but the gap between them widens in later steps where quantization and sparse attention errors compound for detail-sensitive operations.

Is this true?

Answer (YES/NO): NO